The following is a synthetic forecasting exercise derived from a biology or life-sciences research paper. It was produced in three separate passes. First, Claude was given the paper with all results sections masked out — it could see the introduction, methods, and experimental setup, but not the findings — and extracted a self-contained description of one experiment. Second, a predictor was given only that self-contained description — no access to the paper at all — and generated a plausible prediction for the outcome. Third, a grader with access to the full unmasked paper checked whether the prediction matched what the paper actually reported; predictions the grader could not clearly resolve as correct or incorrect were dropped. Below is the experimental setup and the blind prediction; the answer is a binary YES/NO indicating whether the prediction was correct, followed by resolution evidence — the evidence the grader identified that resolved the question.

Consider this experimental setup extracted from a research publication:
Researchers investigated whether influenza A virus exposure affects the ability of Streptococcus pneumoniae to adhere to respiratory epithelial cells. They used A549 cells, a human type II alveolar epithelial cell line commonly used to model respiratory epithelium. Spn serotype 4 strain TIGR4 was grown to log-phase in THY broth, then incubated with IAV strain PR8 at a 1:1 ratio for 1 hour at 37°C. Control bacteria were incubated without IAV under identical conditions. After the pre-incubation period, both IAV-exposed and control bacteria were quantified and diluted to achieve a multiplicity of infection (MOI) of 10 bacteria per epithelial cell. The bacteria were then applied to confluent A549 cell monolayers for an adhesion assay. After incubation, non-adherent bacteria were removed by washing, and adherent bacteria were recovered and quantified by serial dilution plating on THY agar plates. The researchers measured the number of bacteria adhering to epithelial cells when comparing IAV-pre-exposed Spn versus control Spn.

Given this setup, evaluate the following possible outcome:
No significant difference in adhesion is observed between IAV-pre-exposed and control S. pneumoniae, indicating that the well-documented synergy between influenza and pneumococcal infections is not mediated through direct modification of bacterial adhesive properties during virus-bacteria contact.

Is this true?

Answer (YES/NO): NO